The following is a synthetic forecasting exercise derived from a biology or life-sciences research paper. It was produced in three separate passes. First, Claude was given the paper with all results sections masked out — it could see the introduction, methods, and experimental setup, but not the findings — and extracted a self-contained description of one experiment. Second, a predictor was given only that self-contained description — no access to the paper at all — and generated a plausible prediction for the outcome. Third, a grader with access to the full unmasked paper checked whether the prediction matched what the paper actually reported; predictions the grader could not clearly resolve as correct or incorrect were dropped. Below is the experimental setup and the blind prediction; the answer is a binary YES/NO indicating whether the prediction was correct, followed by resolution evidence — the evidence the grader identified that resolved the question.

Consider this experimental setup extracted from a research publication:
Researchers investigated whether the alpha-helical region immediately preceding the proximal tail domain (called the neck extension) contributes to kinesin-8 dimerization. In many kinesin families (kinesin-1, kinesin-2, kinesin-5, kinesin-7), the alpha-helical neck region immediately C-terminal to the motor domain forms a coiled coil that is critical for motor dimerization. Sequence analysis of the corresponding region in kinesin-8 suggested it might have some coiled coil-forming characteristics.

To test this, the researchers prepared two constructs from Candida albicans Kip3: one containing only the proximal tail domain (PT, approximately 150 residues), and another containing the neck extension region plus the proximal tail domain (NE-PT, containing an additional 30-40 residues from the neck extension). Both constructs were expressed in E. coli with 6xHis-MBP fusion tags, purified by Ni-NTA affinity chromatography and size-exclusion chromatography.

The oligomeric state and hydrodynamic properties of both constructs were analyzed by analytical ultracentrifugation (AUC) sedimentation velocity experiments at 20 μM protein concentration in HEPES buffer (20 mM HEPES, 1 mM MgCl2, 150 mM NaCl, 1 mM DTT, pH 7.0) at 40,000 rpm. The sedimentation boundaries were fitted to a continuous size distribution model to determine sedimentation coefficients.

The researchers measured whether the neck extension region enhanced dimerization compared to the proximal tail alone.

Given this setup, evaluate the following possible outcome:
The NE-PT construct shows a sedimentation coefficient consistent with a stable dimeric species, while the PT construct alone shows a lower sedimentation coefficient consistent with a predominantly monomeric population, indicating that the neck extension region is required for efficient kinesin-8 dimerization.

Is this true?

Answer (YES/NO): NO